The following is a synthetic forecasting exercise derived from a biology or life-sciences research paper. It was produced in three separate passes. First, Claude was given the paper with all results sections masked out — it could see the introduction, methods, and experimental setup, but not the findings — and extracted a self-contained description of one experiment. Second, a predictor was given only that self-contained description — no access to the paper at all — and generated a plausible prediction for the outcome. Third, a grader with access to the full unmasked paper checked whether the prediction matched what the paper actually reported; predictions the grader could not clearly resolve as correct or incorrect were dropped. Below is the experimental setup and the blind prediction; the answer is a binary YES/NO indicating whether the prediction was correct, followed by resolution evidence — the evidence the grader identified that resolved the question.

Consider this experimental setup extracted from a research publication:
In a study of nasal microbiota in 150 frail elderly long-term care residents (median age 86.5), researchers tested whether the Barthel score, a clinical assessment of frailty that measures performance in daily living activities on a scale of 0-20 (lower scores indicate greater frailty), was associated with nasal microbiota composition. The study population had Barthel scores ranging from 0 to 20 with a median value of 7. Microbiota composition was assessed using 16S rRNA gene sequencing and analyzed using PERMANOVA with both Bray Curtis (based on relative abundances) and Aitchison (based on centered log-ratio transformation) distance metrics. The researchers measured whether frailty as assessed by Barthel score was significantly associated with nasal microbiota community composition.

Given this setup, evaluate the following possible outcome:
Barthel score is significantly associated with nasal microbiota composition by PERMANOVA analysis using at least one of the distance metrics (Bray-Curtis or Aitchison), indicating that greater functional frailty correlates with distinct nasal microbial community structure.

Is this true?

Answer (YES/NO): YES